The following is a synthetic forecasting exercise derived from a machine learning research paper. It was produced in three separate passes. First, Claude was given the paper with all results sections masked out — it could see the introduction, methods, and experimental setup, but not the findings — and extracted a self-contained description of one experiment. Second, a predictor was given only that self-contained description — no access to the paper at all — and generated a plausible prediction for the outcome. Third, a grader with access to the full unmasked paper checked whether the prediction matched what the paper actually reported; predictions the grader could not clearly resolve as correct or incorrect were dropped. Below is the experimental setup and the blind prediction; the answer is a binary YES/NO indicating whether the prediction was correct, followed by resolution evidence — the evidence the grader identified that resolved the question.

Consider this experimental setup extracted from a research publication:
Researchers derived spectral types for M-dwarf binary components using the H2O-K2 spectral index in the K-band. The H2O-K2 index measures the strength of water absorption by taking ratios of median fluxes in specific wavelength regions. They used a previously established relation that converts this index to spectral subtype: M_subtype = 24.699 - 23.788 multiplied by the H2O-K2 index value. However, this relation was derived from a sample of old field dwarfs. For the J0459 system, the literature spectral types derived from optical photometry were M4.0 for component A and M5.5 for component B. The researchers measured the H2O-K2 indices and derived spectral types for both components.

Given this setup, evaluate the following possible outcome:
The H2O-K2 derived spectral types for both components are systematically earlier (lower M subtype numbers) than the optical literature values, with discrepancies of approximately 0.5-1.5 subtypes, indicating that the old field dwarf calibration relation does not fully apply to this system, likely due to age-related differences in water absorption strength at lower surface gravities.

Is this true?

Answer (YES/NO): NO